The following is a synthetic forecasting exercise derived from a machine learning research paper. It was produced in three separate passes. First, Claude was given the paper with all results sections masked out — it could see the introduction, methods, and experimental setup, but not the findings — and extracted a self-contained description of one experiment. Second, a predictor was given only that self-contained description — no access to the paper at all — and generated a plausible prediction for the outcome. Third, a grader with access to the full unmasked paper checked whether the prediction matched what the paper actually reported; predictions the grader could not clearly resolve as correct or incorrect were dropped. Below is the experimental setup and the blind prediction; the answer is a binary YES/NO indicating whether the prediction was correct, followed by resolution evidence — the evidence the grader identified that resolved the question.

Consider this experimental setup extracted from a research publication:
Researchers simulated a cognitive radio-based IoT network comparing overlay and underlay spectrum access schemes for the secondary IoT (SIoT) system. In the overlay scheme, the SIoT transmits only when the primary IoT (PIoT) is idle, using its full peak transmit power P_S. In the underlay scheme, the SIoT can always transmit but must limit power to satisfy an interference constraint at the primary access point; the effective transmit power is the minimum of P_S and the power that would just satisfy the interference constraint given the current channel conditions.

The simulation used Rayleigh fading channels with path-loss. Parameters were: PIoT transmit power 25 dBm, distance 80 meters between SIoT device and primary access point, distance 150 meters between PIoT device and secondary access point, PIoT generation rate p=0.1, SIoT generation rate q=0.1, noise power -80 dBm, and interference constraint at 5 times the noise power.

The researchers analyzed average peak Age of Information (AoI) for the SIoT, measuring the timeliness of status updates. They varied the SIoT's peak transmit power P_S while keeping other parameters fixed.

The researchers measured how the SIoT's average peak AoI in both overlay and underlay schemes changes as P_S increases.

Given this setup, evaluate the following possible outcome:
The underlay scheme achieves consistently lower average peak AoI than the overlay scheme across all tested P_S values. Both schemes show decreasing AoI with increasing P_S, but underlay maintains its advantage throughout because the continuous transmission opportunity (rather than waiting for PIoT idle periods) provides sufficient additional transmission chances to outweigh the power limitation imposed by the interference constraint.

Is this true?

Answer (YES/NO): NO